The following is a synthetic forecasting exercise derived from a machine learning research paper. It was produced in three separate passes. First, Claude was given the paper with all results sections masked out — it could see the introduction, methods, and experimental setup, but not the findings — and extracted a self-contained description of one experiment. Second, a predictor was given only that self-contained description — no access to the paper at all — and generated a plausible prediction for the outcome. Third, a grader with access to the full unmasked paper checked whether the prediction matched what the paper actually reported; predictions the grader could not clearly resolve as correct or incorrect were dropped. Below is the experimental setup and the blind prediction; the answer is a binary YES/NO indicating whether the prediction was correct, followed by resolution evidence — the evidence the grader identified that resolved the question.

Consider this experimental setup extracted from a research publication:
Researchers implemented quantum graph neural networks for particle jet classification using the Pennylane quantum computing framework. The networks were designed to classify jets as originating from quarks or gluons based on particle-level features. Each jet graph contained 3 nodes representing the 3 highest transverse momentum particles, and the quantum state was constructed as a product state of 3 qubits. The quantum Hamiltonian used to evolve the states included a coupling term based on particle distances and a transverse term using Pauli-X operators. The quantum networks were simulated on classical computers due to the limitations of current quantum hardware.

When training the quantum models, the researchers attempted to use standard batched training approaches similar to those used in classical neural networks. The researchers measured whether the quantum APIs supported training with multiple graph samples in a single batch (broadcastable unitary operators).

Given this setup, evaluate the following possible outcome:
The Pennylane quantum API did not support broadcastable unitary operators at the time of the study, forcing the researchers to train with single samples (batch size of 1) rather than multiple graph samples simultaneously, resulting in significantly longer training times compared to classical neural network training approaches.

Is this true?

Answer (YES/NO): YES